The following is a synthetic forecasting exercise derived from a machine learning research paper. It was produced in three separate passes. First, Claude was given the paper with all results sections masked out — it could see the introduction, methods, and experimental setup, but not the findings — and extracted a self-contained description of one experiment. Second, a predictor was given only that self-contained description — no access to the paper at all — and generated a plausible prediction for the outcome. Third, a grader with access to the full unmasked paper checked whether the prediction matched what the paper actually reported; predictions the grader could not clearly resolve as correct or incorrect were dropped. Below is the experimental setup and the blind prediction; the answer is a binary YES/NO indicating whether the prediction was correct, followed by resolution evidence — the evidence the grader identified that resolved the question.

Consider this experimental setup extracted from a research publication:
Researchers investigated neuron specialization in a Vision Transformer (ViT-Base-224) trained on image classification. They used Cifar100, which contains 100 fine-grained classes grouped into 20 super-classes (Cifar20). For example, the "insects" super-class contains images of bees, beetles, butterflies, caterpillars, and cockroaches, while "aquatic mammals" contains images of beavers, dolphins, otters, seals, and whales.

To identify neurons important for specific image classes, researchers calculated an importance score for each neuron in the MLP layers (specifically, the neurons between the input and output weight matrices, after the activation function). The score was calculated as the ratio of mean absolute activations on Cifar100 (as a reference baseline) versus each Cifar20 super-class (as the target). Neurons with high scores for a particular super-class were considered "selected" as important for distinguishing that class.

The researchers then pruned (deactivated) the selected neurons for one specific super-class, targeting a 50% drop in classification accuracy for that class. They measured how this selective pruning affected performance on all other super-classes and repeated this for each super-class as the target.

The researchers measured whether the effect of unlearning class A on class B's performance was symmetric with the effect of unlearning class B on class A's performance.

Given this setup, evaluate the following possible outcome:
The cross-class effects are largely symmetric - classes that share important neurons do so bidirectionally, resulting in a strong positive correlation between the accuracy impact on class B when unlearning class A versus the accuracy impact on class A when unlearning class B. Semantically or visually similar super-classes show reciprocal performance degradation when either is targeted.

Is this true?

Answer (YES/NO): NO